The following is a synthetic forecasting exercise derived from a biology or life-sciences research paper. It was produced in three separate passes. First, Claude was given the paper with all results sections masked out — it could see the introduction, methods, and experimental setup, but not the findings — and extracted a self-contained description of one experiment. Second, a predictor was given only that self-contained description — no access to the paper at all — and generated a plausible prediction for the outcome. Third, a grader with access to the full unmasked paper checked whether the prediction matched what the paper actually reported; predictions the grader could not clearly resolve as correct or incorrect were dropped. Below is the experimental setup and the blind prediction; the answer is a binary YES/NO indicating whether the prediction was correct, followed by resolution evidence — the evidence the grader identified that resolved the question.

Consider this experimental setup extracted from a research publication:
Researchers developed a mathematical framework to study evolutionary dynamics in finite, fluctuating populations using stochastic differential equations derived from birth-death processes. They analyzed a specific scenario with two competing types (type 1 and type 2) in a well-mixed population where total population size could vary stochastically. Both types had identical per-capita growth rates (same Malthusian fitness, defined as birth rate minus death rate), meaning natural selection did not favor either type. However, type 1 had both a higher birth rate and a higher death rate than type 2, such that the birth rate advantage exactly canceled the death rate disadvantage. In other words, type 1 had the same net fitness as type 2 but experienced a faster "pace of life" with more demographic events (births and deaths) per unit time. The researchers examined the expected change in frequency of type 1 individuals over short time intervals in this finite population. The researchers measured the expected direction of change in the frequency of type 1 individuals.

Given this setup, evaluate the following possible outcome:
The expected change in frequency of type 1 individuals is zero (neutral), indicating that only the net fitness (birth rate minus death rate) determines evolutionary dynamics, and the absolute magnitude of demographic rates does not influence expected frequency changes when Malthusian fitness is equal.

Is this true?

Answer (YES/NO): NO